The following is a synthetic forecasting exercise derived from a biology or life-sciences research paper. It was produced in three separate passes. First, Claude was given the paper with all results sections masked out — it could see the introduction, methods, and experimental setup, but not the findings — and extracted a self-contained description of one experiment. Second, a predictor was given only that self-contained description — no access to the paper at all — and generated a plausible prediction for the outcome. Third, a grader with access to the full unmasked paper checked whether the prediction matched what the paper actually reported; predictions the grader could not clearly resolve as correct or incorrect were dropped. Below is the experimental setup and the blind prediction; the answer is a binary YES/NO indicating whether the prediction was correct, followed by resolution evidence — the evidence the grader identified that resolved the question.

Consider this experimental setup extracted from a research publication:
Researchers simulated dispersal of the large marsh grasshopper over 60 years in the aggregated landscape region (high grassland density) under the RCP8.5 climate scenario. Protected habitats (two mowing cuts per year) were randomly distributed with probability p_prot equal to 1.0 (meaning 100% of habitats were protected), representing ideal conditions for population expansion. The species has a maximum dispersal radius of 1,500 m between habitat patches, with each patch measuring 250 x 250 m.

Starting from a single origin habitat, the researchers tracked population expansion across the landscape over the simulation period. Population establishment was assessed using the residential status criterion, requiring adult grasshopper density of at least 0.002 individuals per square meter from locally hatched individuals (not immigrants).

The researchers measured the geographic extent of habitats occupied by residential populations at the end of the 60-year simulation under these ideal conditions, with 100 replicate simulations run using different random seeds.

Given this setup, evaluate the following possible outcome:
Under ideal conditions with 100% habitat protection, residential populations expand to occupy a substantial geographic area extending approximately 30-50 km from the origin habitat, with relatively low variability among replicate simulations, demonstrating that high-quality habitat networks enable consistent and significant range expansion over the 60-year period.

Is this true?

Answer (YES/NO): NO